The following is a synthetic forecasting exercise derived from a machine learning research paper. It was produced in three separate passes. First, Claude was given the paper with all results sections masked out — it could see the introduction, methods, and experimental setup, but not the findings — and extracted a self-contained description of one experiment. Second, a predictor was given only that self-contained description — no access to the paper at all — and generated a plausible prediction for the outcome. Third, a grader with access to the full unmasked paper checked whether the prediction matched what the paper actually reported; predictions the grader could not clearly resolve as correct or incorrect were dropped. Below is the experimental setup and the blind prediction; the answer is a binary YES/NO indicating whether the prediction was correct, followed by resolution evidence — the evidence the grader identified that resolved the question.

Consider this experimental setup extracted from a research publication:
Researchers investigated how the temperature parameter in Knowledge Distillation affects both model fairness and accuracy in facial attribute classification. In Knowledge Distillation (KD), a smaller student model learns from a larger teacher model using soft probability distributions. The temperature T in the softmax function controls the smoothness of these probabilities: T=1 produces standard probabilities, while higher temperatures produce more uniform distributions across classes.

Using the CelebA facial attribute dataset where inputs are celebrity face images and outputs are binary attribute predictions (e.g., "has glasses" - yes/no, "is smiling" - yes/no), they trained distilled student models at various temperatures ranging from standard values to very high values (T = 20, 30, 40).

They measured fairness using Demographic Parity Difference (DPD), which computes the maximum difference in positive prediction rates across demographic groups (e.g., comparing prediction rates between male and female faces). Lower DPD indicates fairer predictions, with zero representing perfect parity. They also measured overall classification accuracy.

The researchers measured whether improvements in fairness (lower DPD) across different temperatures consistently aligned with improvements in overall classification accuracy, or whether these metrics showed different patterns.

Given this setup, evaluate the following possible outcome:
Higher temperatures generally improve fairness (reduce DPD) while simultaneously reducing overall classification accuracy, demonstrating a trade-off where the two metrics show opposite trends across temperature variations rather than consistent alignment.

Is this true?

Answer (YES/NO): NO